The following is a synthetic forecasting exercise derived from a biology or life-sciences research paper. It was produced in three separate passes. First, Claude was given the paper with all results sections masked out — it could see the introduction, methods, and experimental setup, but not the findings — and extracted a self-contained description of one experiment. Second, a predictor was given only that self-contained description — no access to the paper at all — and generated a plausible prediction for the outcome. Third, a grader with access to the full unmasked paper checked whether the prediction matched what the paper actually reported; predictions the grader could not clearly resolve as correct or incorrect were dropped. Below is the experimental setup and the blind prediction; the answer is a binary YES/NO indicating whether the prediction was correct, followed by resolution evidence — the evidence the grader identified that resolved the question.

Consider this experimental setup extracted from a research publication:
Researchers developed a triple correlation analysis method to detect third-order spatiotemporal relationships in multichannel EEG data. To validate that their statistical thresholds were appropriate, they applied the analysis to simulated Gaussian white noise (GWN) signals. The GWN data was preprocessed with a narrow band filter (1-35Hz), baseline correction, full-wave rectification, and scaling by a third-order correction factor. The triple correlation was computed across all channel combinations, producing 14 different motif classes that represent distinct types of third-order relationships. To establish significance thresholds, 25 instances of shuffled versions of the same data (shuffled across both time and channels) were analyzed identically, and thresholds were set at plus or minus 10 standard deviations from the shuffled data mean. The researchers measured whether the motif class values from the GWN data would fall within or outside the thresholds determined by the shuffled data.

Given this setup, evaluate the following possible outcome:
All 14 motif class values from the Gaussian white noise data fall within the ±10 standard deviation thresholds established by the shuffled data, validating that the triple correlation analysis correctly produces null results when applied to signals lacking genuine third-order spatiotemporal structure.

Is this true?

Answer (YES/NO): YES